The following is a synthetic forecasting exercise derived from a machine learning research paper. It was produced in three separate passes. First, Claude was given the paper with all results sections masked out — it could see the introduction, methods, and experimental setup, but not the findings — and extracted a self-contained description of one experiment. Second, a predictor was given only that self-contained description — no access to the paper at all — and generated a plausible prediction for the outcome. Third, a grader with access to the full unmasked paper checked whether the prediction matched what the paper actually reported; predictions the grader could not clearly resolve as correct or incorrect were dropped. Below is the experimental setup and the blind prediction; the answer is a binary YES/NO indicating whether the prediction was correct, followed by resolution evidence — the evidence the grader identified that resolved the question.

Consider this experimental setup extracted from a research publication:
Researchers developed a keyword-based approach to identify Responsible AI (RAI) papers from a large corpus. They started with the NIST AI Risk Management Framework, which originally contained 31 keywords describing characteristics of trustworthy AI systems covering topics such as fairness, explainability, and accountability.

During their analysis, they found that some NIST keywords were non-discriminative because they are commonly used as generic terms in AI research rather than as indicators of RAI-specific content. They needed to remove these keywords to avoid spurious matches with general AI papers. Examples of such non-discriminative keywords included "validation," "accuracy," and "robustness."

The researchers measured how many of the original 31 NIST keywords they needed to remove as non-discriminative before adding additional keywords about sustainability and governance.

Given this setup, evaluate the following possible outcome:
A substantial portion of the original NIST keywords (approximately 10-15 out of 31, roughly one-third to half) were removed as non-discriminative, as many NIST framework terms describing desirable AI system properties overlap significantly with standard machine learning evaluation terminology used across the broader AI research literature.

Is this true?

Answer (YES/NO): NO